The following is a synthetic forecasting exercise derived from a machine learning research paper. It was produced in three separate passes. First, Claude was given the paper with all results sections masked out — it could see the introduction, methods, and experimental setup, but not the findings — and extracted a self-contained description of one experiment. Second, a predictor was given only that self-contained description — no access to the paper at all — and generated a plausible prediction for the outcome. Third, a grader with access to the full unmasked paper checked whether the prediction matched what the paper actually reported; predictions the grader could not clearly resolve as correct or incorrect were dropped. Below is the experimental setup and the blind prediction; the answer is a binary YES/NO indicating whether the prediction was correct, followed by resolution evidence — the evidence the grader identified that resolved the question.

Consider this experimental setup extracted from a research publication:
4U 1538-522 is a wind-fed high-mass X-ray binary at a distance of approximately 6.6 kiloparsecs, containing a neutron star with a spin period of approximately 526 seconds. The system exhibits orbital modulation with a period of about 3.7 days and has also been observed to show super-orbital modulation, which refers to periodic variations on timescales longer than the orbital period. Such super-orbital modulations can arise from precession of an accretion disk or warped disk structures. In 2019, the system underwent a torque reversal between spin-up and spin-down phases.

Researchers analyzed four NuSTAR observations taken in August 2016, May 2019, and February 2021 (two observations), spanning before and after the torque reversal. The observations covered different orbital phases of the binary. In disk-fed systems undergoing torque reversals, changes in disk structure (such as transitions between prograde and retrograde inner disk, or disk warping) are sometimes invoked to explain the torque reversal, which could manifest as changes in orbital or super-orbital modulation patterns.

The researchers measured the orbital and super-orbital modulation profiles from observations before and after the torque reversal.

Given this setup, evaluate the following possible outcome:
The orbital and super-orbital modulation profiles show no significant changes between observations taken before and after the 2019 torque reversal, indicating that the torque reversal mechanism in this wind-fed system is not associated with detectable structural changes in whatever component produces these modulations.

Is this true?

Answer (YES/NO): YES